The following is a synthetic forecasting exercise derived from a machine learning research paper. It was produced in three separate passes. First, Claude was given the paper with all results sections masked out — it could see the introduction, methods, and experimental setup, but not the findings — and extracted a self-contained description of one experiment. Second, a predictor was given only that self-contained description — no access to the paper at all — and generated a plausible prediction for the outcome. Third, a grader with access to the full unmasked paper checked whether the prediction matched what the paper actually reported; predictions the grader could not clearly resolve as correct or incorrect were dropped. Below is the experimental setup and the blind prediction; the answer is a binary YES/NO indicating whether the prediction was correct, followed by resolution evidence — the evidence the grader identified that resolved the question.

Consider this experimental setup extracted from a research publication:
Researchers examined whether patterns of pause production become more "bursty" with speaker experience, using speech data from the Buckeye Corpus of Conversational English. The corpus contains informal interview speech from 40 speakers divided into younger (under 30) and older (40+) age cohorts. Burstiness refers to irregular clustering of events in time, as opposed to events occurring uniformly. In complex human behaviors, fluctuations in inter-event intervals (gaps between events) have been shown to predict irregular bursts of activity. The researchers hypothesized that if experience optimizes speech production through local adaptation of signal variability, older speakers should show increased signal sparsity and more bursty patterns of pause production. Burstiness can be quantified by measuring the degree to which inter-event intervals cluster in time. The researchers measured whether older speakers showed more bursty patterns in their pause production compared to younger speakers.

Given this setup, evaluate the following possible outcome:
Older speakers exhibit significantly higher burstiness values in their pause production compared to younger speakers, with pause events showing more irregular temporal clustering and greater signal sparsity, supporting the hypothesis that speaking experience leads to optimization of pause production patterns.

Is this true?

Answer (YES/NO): NO